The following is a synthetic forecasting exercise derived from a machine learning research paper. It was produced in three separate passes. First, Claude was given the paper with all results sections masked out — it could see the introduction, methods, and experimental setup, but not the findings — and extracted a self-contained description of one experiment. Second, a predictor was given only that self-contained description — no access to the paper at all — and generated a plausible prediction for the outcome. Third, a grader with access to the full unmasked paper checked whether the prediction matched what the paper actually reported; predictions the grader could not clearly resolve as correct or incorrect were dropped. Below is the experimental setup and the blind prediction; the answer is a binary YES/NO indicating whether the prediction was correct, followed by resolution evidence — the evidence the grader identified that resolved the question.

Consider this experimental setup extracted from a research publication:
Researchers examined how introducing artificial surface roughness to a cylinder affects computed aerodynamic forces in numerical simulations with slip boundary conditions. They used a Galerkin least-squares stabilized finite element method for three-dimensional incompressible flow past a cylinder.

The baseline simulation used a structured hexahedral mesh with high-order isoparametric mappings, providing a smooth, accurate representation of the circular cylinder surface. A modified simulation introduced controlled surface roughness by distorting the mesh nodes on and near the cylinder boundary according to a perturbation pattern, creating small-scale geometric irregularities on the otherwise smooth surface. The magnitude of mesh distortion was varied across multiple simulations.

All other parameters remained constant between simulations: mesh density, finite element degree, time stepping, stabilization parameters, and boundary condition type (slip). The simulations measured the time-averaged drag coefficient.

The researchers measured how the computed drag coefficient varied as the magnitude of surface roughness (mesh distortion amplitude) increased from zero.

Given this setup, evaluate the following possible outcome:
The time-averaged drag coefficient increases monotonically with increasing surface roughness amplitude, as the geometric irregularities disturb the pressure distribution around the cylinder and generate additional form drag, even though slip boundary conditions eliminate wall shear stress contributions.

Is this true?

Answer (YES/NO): NO